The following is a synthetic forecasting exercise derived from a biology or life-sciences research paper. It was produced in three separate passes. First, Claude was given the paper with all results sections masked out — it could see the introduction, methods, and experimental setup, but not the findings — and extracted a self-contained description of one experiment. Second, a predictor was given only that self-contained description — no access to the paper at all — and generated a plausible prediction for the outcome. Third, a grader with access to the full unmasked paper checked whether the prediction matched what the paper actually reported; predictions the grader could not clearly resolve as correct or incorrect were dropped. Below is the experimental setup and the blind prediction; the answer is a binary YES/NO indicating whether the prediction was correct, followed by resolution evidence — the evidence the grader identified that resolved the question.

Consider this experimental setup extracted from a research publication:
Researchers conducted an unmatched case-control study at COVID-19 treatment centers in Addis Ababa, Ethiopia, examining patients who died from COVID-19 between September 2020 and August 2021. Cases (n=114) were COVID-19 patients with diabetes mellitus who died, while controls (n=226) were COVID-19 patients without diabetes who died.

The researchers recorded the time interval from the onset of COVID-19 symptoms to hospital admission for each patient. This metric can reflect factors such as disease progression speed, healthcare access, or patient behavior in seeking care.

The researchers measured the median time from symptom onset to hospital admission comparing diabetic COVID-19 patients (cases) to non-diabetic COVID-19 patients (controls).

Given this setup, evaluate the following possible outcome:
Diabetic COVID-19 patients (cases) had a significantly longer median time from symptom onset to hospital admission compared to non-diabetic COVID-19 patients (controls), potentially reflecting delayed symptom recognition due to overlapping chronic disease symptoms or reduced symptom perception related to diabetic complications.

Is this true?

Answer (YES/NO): NO